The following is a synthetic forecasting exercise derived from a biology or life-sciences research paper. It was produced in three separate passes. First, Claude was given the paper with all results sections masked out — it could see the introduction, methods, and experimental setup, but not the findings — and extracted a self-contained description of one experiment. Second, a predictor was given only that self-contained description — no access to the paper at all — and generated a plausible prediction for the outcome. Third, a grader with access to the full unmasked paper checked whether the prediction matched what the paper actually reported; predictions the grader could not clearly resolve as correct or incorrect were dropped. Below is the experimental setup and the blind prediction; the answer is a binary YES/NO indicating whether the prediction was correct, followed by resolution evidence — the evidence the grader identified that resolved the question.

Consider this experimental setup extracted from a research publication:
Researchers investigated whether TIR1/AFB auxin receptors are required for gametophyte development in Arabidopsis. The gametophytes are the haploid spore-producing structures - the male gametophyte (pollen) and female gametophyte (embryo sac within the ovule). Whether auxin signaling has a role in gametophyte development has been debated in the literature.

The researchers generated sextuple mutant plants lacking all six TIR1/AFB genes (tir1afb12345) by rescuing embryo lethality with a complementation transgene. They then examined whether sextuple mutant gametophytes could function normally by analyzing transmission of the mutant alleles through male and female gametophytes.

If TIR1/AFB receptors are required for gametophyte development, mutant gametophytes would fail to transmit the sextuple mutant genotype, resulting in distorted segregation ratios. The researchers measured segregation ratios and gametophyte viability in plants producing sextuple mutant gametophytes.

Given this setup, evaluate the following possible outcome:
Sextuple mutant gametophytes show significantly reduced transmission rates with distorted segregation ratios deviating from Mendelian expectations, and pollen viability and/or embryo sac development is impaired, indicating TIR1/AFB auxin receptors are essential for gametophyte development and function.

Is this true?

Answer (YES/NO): NO